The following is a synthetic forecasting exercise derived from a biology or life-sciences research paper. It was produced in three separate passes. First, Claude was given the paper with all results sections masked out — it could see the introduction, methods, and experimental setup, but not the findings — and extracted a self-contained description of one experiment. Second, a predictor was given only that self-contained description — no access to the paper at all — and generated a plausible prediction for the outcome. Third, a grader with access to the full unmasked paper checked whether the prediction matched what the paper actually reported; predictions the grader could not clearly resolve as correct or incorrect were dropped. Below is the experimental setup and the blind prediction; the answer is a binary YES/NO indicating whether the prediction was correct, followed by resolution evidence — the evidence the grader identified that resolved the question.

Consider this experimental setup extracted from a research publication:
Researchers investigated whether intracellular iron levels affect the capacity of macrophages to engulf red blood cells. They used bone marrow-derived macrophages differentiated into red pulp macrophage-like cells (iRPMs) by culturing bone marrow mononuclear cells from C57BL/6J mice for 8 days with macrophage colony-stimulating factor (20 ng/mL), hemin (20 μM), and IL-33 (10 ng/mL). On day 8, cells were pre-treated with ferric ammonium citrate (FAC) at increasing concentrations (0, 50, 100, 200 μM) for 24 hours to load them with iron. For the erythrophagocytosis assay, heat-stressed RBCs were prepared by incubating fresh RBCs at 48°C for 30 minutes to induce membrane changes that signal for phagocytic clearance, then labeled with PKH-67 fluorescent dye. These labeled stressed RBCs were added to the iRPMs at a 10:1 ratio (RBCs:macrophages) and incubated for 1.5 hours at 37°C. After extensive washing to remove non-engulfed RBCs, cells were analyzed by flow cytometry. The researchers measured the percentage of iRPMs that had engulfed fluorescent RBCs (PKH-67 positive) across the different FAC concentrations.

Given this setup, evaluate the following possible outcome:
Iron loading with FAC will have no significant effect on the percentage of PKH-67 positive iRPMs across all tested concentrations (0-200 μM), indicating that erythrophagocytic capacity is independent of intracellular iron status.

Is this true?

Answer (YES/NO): NO